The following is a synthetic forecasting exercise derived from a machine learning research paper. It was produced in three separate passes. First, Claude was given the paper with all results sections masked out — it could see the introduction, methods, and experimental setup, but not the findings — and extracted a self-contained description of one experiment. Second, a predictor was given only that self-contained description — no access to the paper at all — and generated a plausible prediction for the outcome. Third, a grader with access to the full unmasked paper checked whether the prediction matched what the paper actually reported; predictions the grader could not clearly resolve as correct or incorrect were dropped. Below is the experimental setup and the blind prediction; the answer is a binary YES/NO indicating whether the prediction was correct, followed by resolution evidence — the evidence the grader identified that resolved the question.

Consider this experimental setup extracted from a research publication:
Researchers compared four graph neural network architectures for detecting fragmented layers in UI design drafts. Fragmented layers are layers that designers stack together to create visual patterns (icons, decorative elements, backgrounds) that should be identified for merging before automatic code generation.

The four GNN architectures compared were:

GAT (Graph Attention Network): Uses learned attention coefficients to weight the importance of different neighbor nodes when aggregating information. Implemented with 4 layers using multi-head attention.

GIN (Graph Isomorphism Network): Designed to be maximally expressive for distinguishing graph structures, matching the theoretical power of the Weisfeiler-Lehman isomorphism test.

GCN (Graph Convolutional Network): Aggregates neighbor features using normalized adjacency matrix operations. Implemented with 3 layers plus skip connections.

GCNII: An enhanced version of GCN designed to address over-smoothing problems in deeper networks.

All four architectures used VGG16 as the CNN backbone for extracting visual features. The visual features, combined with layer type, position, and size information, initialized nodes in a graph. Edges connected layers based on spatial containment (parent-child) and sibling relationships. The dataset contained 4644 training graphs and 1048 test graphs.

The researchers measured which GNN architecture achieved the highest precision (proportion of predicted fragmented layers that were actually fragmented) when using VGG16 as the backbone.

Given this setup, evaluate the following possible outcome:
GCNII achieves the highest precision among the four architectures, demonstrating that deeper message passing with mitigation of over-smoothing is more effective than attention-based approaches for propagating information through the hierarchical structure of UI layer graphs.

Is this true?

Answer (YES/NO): NO